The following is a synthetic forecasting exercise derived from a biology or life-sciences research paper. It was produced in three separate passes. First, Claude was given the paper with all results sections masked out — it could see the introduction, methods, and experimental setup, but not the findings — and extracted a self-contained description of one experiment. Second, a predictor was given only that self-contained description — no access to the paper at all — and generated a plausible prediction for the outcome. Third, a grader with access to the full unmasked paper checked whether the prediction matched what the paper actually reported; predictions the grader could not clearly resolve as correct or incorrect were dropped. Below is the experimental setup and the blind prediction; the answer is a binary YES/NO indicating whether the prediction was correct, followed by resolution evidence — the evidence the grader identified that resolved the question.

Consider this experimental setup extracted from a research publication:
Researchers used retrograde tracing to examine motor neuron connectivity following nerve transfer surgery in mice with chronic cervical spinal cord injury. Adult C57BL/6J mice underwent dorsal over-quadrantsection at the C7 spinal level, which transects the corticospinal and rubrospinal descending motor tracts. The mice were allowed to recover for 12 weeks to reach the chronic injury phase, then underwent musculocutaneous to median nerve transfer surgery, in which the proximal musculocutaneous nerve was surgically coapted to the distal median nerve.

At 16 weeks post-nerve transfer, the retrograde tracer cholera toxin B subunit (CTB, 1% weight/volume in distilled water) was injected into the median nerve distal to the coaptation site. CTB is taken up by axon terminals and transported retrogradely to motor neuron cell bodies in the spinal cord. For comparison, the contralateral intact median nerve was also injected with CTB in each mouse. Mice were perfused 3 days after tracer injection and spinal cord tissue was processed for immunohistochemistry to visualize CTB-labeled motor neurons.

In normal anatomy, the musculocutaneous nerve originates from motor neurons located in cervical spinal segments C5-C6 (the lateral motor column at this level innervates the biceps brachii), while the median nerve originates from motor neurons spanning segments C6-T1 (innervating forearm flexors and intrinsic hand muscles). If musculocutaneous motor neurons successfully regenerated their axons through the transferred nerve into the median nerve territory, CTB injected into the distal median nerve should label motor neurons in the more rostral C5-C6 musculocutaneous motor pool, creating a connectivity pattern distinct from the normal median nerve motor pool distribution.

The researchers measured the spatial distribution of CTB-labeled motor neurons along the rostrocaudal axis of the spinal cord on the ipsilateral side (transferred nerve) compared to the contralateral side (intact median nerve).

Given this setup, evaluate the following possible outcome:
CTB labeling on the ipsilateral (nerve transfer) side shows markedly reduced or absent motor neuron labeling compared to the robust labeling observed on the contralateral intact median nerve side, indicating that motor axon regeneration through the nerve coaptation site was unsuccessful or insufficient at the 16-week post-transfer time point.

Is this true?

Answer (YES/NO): NO